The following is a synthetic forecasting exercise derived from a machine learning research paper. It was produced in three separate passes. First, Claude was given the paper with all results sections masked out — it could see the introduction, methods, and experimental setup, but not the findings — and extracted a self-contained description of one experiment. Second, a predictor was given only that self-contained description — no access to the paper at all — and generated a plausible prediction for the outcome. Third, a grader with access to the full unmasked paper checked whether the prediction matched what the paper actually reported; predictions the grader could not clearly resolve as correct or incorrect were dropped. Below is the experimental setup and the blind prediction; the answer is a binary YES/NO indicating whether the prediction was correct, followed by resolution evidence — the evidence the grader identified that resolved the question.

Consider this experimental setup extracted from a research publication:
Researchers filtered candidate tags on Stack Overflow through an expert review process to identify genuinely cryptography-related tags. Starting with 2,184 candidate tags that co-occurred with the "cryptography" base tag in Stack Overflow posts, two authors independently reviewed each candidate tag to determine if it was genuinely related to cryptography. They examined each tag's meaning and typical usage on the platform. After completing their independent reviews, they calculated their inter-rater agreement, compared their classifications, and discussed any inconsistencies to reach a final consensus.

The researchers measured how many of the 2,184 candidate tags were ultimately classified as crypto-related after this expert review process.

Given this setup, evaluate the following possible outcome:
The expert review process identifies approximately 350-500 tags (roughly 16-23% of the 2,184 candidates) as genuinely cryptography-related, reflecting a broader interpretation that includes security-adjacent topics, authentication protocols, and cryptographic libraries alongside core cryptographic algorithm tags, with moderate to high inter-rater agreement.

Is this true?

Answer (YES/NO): NO